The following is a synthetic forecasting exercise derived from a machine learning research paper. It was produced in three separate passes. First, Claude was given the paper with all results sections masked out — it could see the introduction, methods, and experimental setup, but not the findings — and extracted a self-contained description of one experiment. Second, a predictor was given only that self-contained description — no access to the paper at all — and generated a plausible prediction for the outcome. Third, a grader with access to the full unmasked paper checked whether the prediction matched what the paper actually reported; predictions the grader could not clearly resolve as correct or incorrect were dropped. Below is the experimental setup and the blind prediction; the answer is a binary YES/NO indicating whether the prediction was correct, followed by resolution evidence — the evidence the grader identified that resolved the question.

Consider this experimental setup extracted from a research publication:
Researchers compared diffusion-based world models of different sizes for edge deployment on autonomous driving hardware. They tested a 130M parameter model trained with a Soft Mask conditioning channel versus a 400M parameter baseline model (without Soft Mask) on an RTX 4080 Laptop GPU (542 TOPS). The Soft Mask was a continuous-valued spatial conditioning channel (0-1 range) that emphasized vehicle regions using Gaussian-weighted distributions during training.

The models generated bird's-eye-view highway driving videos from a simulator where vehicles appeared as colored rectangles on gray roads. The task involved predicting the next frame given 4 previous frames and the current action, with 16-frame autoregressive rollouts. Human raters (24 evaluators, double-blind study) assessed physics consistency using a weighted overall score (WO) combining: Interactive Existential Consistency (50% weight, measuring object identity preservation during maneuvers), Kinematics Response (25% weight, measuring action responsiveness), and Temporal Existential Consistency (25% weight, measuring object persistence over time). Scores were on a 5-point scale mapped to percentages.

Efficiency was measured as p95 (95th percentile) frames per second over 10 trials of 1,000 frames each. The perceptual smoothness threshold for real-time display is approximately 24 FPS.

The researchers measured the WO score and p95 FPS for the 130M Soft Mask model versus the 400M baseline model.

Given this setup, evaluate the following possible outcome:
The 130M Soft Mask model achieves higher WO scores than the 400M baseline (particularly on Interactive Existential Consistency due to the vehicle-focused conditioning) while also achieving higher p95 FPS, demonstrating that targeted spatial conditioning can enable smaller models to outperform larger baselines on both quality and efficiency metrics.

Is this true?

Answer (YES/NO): YES